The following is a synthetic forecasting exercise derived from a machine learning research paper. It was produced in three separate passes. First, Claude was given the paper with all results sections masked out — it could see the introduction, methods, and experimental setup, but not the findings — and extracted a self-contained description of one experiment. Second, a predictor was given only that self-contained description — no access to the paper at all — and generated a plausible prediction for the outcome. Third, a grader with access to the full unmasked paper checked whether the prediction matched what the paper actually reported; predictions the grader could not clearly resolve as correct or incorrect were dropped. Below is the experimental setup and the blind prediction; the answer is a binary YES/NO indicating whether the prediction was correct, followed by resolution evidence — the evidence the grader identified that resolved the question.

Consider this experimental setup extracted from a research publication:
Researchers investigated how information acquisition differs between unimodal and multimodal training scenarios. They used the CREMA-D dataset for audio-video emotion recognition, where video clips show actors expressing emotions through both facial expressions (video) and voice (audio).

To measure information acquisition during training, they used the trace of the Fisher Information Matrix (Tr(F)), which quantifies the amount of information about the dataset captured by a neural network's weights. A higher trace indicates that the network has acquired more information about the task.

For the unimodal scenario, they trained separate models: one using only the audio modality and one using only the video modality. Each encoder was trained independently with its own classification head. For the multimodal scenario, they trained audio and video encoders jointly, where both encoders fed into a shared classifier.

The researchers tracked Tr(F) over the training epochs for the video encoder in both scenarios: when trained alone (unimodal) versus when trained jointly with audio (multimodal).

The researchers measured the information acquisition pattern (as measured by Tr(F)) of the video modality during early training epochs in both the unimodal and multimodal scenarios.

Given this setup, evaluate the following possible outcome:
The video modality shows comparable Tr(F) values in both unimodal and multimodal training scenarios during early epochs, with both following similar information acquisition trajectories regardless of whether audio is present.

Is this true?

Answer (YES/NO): NO